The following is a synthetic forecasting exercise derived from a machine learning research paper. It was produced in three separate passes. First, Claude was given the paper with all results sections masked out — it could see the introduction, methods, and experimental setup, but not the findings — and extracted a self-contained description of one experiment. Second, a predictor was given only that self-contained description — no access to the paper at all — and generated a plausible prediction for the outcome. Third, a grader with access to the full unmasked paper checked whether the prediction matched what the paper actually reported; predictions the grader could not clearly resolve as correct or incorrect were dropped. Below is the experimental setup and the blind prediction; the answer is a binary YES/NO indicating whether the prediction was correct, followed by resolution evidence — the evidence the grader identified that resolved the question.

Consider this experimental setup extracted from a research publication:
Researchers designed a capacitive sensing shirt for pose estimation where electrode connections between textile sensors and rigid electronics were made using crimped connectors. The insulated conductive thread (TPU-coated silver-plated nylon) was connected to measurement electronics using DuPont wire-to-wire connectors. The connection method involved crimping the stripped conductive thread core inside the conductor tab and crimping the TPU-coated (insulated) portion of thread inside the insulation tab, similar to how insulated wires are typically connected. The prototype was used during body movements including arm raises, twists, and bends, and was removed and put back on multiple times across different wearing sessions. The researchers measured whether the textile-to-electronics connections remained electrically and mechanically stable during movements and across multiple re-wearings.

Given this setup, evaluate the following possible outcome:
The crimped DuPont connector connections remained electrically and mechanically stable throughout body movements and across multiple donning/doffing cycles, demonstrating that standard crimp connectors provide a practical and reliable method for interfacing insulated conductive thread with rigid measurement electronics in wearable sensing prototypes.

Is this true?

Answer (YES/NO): YES